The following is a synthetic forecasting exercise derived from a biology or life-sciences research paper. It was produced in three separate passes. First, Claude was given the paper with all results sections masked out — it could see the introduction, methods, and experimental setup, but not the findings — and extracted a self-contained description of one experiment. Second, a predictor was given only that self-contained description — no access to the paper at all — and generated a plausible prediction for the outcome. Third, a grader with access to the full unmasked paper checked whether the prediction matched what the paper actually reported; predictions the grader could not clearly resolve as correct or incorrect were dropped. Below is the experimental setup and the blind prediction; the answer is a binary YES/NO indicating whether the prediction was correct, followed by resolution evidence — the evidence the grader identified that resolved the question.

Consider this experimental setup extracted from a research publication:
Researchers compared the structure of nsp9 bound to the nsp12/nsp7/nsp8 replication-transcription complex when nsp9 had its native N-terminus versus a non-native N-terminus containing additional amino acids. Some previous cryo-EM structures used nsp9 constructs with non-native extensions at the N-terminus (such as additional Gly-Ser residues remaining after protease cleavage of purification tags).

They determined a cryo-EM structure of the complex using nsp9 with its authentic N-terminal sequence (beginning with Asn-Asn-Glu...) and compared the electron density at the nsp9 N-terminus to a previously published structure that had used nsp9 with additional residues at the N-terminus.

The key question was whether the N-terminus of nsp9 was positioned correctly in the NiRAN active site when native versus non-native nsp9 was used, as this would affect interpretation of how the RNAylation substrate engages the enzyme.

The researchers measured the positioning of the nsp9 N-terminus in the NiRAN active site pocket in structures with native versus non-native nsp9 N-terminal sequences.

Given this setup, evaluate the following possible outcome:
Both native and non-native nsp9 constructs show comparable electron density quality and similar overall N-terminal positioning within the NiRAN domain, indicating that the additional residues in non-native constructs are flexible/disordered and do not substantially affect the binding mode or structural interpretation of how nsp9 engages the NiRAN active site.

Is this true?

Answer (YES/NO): NO